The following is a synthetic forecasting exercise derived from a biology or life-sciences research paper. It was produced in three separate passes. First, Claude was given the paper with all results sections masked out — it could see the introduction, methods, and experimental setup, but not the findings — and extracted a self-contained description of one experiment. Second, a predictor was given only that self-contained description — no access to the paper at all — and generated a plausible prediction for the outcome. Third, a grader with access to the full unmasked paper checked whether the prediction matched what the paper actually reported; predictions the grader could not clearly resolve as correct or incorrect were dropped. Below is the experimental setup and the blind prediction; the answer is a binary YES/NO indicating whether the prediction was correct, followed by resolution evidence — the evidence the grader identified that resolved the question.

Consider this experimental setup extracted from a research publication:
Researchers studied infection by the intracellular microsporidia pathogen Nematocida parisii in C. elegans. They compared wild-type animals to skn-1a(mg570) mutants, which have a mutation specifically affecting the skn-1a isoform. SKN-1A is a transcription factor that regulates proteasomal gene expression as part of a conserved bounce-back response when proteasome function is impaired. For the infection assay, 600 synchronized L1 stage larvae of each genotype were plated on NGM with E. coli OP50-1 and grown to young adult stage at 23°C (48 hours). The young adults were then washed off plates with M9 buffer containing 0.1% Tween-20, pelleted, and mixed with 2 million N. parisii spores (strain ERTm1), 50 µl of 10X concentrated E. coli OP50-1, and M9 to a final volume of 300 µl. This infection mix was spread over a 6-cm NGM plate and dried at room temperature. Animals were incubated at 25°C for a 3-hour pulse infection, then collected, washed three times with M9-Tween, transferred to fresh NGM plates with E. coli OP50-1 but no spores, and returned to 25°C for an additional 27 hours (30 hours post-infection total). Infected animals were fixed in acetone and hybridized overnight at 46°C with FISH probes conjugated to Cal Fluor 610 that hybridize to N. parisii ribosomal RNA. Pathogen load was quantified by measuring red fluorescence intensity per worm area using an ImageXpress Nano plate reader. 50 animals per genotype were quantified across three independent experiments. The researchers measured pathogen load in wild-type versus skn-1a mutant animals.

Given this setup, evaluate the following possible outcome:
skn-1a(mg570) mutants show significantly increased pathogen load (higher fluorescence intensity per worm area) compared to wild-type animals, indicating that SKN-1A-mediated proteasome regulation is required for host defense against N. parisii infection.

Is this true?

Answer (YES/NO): NO